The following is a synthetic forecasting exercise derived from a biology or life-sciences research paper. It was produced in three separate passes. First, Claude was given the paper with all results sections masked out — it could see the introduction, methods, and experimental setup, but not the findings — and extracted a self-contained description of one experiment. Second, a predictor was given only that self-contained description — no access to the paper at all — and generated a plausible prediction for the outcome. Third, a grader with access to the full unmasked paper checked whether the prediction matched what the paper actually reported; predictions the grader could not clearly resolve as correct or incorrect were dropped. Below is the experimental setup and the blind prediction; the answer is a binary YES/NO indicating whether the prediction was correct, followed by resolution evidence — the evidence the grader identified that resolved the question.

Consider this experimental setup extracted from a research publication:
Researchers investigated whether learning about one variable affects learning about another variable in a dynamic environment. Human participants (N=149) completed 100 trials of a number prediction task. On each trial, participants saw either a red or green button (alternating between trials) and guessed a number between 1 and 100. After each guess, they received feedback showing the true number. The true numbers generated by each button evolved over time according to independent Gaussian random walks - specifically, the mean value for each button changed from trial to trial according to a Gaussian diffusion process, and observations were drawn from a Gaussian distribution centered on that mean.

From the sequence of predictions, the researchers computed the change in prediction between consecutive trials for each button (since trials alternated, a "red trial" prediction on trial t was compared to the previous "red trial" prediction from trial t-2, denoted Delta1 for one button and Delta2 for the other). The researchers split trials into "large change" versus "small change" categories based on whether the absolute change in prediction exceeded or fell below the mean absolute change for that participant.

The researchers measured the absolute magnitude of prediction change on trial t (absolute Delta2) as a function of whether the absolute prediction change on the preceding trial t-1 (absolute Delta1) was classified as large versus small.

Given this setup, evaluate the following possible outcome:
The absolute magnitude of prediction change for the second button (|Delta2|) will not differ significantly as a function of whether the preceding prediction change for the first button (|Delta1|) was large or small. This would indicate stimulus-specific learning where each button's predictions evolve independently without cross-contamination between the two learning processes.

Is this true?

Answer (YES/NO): NO